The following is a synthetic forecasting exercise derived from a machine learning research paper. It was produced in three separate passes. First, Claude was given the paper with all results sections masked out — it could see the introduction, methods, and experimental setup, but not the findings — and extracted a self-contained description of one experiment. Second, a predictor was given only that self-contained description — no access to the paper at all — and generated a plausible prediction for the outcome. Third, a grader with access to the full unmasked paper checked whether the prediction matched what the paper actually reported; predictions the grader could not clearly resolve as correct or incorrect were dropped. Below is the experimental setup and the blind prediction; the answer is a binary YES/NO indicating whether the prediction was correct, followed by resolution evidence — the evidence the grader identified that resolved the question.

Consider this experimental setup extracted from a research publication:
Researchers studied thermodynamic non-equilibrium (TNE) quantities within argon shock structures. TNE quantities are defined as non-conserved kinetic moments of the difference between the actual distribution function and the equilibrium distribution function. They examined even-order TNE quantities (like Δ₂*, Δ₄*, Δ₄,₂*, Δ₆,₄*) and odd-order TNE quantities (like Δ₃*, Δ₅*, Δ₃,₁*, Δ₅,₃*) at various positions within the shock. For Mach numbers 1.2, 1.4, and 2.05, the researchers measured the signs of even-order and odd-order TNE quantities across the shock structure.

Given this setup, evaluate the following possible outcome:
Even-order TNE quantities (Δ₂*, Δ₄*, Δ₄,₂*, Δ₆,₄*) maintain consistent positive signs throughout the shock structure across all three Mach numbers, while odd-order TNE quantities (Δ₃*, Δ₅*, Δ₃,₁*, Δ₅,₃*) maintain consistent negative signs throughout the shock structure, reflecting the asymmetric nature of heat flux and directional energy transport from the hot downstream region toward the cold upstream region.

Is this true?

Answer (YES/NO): YES